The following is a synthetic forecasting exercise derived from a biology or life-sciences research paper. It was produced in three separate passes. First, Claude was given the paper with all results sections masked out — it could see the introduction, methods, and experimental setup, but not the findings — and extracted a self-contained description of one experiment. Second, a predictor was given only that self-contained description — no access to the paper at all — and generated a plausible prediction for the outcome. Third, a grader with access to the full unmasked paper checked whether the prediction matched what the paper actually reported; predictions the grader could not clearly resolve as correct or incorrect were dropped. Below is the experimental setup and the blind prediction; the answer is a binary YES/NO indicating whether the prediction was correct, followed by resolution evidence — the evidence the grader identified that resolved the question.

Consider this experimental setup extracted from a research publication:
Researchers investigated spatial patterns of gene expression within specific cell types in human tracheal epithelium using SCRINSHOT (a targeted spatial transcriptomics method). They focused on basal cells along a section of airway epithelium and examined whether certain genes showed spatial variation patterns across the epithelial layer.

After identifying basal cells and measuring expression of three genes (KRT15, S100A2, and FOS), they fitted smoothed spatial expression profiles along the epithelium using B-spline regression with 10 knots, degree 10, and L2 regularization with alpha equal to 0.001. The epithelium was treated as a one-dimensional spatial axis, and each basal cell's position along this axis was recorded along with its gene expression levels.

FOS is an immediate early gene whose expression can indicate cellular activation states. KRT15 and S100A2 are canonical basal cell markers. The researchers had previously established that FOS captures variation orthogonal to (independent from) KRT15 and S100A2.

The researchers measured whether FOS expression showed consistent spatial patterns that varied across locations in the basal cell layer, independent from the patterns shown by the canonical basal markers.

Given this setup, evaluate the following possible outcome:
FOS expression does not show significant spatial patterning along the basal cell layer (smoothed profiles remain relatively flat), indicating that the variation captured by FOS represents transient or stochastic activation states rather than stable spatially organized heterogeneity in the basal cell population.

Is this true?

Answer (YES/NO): NO